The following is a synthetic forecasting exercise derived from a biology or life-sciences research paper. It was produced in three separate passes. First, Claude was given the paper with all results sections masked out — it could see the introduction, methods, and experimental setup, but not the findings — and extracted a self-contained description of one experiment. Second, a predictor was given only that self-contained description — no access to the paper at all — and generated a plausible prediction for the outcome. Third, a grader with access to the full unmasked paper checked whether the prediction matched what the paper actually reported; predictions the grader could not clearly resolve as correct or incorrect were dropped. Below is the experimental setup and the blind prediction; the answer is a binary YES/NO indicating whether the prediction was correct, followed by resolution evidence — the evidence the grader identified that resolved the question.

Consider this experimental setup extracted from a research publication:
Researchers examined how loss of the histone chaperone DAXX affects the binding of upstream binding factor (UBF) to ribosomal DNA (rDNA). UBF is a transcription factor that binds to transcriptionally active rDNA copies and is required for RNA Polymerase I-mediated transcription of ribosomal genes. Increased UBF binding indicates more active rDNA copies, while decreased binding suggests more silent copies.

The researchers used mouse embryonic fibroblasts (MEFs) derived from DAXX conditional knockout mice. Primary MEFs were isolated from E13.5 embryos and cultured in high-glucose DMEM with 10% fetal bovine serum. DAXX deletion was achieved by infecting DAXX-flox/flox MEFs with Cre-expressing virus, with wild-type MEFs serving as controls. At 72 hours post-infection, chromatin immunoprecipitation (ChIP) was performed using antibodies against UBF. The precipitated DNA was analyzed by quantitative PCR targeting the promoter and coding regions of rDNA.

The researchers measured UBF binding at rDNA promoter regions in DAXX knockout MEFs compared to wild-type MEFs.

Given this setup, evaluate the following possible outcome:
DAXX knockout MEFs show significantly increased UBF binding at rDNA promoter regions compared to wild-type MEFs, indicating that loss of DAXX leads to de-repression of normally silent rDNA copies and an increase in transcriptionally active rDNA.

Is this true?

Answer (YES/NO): YES